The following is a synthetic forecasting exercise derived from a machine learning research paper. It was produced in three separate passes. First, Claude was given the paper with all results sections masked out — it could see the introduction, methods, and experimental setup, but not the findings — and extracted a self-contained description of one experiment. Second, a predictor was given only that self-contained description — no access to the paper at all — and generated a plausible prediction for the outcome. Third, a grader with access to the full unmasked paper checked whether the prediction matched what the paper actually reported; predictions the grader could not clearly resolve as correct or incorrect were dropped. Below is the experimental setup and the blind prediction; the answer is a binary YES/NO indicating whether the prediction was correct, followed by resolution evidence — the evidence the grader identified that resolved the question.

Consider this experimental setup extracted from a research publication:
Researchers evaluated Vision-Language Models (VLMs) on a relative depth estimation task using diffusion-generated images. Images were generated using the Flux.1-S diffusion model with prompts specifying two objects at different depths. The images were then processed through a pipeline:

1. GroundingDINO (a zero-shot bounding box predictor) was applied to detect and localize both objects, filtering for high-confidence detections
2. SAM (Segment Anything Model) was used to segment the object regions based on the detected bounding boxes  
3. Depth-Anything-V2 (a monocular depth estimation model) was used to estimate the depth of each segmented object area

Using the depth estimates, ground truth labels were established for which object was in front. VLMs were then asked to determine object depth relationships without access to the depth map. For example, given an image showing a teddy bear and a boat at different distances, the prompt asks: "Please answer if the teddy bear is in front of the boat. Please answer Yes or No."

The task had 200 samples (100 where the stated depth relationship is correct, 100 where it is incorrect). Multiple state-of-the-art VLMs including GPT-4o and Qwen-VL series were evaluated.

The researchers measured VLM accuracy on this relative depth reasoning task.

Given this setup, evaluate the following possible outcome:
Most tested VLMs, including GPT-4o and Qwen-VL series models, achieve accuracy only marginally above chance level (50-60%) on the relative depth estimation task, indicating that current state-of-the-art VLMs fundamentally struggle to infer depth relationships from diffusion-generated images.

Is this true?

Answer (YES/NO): NO